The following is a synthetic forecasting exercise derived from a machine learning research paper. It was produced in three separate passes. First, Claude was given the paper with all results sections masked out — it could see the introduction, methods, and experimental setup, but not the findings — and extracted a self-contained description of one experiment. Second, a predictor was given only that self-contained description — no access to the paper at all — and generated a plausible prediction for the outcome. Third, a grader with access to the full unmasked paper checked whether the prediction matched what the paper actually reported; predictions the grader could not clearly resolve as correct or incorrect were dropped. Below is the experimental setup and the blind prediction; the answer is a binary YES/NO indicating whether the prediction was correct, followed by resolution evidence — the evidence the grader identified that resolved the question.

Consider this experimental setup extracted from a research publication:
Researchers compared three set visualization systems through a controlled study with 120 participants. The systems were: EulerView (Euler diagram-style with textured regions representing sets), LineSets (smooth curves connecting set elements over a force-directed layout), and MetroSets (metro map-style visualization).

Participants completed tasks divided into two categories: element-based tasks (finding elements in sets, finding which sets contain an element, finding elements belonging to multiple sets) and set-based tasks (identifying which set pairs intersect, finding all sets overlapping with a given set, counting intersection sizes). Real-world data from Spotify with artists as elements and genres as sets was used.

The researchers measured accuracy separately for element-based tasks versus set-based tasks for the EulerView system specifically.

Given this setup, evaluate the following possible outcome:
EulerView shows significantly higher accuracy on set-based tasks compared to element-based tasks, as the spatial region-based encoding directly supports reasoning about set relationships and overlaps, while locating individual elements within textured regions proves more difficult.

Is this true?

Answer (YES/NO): NO